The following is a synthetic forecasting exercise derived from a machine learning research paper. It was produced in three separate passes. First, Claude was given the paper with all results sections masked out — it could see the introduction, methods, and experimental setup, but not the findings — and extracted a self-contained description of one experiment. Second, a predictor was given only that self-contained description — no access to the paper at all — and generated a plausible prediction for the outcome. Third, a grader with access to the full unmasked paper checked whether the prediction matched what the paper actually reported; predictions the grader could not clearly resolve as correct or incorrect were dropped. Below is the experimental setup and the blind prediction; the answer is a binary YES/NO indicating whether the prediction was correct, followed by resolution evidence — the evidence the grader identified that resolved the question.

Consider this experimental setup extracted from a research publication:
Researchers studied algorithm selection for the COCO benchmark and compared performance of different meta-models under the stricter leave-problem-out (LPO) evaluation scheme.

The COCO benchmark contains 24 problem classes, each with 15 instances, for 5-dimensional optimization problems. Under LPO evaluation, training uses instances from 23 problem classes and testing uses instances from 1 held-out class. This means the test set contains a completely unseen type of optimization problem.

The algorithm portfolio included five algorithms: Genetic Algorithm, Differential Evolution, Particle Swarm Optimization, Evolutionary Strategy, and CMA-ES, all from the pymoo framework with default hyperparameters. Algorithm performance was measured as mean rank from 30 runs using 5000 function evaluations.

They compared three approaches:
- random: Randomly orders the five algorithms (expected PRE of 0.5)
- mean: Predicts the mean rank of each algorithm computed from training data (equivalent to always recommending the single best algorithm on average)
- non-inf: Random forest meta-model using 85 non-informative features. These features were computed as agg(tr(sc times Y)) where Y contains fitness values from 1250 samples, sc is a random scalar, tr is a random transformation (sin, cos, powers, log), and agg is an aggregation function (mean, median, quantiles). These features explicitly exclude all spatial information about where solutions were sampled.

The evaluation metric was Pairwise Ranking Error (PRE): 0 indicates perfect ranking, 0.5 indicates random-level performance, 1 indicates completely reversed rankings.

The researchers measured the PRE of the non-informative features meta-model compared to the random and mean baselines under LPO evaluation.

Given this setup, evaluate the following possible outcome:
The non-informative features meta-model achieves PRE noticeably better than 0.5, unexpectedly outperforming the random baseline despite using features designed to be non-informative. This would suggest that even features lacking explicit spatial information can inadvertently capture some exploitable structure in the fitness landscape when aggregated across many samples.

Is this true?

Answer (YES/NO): NO